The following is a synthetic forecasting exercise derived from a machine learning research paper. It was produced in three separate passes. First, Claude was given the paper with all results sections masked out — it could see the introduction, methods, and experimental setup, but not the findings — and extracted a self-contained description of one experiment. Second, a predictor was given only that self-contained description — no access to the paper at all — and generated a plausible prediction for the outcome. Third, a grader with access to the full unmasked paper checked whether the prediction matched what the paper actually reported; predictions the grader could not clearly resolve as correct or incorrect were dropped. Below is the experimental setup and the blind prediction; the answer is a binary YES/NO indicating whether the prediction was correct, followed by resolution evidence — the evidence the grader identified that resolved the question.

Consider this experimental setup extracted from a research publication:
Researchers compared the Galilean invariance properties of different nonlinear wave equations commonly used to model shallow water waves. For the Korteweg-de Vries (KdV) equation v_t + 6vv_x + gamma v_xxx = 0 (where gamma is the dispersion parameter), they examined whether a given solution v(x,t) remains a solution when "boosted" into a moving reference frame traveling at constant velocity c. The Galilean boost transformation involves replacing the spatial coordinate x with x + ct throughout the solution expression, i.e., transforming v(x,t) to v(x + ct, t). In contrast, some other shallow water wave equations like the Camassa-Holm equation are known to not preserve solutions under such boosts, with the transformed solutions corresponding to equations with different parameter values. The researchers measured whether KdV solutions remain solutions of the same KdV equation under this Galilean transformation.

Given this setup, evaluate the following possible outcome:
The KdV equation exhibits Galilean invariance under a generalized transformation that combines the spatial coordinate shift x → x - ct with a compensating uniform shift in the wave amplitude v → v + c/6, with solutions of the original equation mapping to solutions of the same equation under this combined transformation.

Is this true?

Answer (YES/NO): NO